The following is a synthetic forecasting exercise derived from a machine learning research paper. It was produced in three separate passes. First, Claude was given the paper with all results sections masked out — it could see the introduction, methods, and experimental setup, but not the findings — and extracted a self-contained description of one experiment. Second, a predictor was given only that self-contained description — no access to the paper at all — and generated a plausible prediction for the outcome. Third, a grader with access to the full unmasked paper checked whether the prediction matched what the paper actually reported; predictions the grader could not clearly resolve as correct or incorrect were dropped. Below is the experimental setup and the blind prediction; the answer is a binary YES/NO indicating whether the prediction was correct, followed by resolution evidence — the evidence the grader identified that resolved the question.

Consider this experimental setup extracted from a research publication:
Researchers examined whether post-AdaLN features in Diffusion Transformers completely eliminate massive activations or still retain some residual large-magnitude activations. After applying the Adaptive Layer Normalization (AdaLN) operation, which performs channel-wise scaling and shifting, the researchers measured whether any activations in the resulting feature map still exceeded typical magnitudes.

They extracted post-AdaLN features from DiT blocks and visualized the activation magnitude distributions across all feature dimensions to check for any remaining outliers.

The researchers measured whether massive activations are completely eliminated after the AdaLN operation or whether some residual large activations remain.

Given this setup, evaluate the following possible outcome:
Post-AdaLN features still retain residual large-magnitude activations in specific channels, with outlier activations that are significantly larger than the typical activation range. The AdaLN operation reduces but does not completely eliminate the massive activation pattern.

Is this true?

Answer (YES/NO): YES